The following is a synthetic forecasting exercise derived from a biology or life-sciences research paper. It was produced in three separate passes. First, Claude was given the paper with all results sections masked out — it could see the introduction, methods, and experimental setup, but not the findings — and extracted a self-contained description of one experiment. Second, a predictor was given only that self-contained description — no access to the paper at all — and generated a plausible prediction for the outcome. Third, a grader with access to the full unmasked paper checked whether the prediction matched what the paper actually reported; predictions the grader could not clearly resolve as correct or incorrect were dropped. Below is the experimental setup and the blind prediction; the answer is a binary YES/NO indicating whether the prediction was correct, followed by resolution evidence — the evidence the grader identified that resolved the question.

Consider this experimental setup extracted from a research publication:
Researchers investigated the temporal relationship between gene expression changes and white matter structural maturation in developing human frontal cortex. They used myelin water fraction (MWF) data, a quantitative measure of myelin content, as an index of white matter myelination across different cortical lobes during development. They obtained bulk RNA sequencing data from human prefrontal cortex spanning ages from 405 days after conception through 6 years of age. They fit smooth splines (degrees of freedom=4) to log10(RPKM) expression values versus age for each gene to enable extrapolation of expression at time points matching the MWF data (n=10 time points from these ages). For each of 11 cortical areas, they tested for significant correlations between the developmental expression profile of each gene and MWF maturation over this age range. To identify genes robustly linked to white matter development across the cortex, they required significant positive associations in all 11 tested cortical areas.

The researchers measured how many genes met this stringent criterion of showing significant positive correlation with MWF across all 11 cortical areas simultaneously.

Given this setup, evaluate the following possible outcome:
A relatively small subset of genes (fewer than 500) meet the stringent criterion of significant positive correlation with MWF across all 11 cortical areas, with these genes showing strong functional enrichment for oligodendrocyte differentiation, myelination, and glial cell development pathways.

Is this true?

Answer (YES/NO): NO